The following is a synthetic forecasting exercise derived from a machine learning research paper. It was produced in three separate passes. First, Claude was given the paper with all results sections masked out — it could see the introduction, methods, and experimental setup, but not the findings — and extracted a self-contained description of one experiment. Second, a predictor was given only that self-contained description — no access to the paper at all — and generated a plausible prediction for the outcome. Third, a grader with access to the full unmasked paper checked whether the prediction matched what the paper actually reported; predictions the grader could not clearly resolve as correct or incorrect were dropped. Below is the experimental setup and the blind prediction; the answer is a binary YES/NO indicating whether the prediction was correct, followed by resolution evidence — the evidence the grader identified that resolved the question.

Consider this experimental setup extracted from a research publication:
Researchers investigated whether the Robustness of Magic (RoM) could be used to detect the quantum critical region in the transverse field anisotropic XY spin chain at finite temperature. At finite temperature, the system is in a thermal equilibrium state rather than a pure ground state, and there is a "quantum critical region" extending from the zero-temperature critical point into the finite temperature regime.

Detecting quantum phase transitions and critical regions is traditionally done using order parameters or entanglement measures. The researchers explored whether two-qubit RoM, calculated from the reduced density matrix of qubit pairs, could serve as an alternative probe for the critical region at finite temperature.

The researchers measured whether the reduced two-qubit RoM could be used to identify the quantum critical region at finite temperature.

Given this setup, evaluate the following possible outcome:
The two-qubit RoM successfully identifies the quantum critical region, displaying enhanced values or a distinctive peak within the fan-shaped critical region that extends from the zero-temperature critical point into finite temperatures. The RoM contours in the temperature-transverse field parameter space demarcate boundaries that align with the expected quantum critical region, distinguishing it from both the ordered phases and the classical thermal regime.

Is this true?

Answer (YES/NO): YES